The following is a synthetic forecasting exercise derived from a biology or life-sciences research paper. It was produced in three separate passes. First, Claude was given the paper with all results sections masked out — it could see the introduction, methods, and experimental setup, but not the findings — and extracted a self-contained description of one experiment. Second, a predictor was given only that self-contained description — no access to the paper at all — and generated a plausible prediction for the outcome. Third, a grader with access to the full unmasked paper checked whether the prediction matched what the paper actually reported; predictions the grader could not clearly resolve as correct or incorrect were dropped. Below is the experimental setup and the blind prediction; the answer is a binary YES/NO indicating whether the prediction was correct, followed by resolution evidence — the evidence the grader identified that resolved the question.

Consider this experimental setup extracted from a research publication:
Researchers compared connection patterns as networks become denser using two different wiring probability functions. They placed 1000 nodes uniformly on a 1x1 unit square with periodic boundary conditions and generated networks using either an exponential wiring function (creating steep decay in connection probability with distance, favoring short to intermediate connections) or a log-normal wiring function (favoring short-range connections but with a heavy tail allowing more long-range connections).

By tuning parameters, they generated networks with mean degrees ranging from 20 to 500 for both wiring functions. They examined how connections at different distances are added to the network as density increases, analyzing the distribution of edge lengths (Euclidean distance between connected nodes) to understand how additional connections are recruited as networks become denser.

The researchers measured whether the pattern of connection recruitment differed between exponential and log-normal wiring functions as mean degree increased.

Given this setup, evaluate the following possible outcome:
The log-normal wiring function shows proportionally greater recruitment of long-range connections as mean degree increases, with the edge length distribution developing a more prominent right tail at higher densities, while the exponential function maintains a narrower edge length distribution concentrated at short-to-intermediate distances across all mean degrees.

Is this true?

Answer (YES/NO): NO